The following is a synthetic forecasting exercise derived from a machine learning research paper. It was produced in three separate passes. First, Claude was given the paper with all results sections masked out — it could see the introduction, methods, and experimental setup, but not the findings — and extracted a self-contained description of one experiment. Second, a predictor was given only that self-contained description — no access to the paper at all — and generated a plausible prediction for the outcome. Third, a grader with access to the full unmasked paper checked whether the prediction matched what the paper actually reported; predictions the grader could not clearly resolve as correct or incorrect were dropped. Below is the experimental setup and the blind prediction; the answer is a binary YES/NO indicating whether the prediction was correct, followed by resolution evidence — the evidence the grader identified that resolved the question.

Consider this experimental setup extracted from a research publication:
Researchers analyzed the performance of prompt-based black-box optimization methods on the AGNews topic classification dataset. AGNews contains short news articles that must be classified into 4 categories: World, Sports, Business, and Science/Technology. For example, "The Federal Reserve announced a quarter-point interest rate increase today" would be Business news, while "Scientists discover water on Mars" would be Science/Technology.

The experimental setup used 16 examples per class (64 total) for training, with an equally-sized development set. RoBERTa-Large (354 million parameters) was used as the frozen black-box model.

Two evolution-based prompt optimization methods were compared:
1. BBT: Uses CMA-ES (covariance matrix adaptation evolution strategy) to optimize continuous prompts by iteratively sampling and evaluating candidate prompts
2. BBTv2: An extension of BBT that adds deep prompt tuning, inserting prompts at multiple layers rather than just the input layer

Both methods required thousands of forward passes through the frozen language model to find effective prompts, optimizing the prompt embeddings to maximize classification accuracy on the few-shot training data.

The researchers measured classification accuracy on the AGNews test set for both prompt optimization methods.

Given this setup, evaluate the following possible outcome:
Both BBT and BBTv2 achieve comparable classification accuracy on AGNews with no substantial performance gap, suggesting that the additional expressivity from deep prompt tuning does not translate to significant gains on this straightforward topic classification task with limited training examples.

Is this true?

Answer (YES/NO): NO